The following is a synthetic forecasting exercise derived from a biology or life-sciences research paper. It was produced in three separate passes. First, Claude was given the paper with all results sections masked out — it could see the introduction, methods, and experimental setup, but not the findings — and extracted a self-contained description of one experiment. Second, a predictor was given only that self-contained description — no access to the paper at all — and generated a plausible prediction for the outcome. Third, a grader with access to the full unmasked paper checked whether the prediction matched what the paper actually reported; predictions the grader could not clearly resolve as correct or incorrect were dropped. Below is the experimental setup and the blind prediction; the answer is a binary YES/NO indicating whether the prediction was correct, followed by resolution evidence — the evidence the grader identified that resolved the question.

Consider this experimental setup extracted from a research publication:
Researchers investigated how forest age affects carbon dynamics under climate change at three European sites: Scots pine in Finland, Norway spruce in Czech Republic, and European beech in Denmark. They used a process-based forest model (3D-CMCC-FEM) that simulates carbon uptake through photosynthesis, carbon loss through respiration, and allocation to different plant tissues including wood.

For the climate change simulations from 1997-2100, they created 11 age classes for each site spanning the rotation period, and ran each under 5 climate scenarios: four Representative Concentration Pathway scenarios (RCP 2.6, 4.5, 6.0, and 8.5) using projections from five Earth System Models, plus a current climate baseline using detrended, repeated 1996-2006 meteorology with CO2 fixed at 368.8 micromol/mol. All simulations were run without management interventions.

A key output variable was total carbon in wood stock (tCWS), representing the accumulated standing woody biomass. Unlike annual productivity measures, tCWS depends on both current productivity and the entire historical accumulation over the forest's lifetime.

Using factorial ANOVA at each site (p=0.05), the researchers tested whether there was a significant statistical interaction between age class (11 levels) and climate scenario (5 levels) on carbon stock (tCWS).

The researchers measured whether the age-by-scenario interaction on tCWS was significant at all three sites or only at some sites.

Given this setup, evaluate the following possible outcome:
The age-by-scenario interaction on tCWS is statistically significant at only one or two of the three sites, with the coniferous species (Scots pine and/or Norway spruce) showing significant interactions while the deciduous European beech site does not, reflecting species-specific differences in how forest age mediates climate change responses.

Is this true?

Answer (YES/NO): NO